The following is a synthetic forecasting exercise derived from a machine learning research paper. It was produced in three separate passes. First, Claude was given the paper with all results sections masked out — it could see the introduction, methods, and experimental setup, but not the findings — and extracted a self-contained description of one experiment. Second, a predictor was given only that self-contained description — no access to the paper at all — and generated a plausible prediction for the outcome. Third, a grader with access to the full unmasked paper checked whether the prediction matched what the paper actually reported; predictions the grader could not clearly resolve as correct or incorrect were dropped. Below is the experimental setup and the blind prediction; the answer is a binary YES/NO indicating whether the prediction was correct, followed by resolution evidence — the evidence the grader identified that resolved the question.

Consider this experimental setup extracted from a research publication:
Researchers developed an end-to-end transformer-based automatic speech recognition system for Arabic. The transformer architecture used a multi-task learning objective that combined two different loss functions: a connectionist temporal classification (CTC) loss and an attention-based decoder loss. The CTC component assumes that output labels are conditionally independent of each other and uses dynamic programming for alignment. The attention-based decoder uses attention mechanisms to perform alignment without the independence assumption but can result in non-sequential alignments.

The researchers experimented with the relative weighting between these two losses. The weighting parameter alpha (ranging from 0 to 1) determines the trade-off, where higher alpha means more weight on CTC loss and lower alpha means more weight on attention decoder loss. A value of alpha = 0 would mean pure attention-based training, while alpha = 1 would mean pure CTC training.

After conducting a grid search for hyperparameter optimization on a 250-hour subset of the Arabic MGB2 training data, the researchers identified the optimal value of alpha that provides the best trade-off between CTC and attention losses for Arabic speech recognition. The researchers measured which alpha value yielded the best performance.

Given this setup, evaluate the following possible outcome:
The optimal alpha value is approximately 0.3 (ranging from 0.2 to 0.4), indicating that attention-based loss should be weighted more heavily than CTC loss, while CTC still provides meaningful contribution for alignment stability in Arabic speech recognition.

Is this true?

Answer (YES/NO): YES